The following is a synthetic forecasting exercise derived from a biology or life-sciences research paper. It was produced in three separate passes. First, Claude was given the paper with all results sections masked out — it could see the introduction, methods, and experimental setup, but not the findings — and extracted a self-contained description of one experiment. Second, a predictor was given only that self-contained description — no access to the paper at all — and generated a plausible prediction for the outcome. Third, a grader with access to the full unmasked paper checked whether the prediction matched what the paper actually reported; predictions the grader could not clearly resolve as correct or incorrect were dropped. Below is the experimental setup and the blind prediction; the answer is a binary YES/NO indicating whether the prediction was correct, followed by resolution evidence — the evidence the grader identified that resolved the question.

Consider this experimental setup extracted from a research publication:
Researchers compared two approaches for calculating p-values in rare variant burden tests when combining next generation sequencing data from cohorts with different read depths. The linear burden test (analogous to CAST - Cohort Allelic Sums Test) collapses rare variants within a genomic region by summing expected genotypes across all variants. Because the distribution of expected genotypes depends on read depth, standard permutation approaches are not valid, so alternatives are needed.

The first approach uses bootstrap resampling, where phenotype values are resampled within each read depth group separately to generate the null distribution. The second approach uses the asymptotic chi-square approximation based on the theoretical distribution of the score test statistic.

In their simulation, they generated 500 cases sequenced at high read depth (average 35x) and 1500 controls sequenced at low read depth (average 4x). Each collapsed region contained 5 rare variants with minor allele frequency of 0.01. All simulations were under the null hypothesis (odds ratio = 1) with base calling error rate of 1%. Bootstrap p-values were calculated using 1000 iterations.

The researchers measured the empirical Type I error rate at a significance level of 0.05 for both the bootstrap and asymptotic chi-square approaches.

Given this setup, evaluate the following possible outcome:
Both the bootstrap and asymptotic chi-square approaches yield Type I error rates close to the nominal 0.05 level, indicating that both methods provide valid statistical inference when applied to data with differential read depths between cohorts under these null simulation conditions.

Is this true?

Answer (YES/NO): NO